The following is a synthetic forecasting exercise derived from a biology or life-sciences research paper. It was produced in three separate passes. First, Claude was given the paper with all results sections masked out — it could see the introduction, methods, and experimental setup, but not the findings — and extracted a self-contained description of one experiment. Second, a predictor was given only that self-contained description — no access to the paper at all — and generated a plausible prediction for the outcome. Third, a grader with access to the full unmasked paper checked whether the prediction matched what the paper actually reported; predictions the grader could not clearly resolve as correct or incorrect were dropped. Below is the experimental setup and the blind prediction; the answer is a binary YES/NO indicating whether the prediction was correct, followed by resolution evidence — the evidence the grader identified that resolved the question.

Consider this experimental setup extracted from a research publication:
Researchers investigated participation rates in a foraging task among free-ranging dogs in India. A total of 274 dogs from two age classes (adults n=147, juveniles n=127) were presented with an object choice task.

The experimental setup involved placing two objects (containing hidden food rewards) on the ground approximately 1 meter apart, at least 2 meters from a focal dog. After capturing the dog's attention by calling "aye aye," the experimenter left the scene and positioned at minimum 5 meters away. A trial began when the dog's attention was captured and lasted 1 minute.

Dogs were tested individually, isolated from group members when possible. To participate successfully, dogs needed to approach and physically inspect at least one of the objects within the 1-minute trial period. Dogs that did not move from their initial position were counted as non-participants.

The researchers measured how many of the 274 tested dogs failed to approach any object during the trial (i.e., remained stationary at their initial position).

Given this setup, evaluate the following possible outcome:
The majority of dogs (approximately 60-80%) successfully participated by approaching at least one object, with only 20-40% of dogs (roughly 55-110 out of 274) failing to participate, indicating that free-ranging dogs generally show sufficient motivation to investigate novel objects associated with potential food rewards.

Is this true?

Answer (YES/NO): NO